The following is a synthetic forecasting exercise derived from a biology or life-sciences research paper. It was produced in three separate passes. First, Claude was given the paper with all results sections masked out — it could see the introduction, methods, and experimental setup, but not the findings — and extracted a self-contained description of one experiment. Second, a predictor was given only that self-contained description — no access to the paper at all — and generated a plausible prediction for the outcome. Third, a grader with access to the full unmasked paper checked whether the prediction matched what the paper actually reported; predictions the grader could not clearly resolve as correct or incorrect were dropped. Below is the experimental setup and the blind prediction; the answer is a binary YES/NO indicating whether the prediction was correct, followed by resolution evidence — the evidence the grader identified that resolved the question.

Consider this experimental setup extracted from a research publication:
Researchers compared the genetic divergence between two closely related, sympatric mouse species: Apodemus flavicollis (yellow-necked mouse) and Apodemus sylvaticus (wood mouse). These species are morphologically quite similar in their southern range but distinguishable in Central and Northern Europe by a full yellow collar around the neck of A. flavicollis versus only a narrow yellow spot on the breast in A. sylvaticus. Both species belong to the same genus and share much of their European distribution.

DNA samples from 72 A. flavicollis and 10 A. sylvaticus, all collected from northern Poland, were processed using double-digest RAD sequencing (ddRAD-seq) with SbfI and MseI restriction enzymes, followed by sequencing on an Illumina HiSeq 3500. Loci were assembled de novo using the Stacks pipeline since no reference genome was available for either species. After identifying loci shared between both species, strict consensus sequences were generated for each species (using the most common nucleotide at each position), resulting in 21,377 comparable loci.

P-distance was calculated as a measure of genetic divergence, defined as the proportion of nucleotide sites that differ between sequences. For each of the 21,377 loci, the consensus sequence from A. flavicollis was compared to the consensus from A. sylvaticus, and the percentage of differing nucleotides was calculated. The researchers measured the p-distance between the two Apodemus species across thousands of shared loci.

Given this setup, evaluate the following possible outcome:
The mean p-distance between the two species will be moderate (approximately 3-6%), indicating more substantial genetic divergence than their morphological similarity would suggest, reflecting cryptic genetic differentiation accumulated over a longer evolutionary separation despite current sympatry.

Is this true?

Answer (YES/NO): NO